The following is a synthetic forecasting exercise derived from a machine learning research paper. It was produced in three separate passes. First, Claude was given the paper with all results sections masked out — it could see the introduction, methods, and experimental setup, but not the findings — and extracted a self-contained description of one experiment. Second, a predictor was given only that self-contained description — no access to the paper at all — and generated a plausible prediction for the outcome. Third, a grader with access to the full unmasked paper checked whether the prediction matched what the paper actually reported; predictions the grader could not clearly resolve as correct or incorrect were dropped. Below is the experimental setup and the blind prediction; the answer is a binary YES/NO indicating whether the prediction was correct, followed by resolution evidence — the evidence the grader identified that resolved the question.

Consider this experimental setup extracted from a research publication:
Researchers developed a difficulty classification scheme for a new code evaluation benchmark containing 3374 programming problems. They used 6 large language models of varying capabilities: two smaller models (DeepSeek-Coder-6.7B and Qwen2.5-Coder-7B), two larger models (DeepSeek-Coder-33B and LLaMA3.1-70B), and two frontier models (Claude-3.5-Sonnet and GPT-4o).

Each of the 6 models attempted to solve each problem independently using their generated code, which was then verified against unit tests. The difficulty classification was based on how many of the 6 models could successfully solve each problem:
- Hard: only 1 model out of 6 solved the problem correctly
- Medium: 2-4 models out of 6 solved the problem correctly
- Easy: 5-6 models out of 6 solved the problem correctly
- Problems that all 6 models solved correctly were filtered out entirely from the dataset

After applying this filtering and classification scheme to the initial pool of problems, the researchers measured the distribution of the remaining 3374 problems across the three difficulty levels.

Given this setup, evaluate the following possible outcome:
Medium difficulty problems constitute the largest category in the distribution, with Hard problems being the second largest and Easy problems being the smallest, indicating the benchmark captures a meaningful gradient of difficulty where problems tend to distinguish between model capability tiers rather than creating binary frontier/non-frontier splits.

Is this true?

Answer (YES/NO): NO